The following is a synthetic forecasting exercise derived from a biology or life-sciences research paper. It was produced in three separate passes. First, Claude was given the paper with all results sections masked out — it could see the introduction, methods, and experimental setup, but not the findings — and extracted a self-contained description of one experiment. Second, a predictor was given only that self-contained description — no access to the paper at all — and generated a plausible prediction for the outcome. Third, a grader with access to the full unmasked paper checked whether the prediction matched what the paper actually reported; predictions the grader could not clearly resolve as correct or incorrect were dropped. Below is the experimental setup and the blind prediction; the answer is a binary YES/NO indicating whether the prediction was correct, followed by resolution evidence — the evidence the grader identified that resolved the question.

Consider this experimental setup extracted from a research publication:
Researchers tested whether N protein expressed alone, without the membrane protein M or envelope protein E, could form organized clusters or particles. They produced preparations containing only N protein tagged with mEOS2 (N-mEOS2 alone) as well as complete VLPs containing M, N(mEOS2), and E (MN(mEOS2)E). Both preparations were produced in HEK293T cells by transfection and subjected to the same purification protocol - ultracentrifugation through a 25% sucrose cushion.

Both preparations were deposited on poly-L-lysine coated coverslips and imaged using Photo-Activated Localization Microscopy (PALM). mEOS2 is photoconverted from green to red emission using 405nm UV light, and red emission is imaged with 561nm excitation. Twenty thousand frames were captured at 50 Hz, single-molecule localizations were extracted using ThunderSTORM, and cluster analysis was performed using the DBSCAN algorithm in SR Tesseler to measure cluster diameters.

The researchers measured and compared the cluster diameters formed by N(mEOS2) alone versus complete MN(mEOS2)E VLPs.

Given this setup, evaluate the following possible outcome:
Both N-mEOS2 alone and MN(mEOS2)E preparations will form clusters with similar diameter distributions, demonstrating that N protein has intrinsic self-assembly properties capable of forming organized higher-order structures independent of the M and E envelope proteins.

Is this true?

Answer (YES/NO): NO